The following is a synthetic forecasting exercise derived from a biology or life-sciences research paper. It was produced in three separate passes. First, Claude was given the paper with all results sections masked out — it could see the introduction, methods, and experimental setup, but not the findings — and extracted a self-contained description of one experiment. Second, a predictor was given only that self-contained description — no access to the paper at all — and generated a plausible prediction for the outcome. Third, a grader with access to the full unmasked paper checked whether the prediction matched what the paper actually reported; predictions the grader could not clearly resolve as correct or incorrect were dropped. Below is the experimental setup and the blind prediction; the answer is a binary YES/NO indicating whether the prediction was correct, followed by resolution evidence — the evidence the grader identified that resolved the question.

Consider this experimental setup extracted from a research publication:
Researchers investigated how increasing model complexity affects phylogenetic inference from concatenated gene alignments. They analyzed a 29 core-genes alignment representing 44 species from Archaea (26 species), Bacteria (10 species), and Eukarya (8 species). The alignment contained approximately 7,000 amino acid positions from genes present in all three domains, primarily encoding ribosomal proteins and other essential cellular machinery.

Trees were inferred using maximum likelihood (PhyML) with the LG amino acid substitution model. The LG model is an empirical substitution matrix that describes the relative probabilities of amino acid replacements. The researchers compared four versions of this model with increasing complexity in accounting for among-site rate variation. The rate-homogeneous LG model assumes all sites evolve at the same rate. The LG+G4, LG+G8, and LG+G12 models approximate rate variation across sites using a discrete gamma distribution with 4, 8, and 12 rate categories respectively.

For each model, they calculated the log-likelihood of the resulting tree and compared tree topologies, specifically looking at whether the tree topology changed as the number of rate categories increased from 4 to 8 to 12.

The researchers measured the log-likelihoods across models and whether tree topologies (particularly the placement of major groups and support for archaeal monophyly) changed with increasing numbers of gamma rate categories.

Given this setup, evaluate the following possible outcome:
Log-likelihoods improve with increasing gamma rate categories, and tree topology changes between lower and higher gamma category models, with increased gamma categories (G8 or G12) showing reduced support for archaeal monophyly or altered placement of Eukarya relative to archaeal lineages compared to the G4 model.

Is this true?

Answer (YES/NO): NO